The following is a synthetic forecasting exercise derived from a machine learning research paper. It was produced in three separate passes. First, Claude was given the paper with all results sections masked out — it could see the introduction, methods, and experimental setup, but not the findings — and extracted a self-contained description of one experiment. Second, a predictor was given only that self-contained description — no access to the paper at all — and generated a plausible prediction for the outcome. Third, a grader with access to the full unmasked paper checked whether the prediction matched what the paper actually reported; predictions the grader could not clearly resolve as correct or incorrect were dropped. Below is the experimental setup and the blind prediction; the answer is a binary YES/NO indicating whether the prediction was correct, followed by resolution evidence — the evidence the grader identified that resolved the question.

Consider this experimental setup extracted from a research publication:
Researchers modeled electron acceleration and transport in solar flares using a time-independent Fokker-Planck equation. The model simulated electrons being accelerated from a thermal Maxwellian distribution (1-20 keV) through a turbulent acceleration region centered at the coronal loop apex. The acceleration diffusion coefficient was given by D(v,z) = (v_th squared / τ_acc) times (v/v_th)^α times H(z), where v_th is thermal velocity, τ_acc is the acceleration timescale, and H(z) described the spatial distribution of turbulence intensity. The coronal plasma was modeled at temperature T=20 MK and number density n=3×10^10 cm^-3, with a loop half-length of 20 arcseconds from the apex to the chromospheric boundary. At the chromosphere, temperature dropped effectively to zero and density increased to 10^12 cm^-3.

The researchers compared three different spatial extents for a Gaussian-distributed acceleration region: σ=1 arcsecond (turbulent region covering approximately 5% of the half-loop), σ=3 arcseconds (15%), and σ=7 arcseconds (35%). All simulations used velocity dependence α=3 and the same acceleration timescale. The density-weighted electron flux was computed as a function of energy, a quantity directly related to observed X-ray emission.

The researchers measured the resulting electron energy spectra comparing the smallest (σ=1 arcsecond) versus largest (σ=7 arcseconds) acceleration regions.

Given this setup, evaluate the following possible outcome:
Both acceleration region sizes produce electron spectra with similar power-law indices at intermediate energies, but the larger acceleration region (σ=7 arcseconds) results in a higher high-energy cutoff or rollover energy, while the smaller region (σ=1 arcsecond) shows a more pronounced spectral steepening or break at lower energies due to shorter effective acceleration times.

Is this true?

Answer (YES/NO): NO